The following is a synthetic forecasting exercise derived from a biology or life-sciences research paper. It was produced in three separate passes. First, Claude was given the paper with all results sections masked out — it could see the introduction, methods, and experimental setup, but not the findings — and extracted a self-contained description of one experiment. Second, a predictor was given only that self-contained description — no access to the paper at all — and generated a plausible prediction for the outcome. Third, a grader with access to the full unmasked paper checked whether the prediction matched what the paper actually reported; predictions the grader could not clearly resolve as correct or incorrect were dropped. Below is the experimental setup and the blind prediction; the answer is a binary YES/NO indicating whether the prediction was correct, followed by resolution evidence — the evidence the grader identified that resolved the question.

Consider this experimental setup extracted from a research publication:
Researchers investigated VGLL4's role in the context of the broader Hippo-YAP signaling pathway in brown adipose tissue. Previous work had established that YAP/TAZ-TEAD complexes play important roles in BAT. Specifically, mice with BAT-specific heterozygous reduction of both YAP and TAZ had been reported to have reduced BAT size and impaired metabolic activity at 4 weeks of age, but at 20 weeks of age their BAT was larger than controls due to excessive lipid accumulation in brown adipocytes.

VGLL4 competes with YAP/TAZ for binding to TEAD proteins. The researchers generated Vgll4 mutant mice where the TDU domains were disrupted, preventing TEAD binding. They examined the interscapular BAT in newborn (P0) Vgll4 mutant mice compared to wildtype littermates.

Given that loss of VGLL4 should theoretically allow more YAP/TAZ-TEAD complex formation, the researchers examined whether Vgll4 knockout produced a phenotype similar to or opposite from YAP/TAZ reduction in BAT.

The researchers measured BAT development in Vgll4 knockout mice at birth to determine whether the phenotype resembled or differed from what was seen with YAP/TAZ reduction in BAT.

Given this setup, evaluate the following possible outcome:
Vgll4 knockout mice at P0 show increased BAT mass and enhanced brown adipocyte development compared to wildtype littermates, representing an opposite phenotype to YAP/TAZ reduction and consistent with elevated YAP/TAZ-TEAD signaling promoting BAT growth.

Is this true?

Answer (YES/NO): NO